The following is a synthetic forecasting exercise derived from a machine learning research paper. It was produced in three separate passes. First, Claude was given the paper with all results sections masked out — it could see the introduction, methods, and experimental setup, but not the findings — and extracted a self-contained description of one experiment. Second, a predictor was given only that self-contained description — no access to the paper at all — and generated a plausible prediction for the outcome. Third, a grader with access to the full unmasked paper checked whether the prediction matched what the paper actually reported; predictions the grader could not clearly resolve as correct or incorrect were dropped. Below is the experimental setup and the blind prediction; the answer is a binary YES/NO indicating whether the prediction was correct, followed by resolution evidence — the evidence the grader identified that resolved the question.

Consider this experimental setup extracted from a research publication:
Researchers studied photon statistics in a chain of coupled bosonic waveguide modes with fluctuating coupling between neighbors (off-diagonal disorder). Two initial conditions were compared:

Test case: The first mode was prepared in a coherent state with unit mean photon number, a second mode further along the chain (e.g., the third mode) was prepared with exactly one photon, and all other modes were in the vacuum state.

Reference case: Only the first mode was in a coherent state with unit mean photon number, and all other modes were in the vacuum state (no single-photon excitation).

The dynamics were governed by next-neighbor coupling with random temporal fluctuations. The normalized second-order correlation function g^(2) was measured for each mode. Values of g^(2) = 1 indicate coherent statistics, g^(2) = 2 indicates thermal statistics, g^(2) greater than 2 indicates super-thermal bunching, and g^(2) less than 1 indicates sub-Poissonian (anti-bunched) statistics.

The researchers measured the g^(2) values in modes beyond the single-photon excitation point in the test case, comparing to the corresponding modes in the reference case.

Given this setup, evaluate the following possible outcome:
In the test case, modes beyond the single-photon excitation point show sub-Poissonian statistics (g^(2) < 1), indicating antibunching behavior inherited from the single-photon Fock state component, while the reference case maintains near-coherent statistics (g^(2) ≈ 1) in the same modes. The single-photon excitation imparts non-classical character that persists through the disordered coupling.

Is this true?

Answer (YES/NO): NO